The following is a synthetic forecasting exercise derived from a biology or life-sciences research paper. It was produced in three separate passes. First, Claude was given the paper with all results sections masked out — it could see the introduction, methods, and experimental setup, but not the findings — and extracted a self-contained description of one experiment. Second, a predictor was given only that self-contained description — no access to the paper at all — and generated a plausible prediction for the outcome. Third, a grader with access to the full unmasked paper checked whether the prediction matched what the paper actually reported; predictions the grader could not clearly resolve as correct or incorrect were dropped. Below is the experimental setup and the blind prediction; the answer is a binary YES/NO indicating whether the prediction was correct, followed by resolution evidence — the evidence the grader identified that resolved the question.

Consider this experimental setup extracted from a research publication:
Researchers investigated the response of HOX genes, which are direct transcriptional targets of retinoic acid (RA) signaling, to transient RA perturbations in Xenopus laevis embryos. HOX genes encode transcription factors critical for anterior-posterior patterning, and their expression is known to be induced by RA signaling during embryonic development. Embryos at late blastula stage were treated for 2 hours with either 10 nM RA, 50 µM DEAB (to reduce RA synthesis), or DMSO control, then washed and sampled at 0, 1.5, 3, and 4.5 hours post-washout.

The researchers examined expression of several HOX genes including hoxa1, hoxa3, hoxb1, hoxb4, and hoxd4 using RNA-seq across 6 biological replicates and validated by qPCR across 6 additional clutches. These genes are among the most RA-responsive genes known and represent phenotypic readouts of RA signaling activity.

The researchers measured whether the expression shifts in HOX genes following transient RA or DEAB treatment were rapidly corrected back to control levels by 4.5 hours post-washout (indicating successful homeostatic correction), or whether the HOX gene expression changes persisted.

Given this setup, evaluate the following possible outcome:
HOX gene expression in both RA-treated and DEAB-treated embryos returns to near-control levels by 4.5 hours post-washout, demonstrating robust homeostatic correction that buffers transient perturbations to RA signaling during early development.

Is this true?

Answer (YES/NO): YES